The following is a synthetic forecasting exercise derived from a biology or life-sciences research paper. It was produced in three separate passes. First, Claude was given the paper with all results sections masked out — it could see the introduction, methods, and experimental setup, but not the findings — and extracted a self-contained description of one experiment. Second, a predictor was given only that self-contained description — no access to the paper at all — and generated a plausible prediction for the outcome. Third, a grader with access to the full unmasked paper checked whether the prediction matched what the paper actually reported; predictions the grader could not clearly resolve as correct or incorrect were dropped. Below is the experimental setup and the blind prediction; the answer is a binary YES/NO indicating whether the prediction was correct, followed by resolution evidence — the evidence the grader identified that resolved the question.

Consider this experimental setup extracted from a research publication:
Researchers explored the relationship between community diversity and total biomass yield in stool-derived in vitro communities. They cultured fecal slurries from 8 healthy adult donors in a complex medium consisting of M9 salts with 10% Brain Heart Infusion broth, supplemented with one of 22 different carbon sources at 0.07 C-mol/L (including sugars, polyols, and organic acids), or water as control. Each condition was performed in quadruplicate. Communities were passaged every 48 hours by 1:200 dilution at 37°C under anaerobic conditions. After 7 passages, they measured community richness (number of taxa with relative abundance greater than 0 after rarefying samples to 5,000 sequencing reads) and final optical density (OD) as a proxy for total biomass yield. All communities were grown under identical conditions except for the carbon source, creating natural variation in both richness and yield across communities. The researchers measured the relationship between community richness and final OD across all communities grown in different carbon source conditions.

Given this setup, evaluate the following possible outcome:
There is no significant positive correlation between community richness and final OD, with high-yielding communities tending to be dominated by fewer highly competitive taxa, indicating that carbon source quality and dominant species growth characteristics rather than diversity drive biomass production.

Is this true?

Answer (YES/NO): NO